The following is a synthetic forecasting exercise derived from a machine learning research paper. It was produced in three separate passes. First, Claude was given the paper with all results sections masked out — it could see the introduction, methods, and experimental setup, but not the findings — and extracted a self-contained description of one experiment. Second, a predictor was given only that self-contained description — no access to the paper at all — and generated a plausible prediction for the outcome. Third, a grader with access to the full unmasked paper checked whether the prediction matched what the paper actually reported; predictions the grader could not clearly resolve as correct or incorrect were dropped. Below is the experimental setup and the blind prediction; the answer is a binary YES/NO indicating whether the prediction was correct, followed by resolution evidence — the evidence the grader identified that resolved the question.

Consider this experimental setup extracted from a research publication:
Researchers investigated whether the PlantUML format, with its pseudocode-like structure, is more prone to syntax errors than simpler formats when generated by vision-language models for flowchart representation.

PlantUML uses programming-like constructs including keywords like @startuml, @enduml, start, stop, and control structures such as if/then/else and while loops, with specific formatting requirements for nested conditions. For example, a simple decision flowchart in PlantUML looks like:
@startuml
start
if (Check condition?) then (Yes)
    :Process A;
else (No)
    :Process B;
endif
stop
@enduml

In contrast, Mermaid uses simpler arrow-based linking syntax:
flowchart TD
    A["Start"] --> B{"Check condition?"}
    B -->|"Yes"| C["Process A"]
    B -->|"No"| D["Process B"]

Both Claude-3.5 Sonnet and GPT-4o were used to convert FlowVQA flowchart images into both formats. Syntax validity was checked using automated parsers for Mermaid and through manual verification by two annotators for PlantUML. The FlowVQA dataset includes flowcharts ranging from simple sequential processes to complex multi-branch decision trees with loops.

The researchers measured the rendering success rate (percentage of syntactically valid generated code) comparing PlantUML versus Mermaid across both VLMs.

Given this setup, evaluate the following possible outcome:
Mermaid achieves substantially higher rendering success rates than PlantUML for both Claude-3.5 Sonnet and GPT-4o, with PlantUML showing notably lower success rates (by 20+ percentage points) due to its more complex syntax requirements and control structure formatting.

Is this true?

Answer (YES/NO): NO